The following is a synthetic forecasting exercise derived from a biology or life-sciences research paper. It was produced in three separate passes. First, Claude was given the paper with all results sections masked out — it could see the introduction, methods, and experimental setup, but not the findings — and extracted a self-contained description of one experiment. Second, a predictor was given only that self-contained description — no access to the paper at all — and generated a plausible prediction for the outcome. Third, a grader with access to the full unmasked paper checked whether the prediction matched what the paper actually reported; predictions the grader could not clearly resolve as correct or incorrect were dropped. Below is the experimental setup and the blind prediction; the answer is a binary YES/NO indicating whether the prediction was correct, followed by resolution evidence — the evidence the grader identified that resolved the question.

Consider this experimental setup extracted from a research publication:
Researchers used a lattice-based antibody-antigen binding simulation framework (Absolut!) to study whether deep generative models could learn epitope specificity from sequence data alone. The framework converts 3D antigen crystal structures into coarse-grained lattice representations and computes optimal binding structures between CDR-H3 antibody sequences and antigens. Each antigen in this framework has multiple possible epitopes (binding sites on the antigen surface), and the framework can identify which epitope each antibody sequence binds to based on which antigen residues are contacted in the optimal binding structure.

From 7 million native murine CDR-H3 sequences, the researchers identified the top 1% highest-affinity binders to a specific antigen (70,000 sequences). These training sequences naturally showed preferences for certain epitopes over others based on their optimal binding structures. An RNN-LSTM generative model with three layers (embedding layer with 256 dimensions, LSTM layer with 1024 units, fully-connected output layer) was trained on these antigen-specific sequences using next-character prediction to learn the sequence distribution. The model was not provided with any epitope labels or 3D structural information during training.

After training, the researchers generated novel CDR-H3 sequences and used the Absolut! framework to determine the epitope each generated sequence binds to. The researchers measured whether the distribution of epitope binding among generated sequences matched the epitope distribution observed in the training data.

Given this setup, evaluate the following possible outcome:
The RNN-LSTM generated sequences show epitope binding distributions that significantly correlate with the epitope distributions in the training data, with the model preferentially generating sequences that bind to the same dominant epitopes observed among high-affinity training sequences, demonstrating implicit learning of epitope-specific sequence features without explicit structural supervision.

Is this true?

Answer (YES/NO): YES